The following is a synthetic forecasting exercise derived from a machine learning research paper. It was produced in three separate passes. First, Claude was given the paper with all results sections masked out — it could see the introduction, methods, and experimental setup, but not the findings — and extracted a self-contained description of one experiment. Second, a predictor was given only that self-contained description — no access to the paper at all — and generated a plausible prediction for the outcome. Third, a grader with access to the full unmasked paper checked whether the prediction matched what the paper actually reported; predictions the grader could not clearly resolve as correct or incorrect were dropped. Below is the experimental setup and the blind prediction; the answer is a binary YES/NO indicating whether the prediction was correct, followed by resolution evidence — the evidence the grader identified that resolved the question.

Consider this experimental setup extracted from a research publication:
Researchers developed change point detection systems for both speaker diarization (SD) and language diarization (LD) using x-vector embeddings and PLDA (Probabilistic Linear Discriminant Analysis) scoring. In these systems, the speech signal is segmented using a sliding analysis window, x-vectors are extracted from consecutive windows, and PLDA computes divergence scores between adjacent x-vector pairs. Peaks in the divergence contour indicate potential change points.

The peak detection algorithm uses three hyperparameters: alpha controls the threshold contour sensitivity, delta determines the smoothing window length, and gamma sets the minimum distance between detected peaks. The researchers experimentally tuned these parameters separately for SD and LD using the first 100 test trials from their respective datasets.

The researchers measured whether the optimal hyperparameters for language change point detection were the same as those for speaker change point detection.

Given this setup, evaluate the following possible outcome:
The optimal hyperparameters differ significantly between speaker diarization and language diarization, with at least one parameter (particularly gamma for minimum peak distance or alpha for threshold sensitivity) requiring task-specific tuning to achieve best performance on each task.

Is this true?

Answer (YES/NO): YES